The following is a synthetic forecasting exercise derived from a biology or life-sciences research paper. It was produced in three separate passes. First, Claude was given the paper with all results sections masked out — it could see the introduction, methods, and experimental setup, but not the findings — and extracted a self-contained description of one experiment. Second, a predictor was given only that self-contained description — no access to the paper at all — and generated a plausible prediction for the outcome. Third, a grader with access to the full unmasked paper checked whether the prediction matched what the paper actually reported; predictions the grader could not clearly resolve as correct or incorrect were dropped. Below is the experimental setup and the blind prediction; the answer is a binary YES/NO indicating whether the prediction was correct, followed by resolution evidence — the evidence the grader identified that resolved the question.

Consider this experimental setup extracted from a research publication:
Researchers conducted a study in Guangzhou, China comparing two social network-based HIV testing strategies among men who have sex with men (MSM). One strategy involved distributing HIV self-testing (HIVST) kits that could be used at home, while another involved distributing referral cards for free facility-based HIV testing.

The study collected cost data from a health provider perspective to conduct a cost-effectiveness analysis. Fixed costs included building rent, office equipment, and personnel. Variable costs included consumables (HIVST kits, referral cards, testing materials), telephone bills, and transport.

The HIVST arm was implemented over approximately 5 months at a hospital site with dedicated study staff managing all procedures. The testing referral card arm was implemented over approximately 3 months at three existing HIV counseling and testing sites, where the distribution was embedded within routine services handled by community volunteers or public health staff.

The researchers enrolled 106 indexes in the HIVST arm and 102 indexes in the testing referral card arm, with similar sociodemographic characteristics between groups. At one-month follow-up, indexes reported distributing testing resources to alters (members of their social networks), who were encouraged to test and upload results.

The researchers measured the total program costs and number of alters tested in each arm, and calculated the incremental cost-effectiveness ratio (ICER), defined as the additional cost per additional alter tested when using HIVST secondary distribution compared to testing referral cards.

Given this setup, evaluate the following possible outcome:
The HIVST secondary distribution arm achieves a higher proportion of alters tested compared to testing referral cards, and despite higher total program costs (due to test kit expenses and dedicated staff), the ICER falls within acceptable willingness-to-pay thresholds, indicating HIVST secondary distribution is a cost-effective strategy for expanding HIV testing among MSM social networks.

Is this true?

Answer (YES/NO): YES